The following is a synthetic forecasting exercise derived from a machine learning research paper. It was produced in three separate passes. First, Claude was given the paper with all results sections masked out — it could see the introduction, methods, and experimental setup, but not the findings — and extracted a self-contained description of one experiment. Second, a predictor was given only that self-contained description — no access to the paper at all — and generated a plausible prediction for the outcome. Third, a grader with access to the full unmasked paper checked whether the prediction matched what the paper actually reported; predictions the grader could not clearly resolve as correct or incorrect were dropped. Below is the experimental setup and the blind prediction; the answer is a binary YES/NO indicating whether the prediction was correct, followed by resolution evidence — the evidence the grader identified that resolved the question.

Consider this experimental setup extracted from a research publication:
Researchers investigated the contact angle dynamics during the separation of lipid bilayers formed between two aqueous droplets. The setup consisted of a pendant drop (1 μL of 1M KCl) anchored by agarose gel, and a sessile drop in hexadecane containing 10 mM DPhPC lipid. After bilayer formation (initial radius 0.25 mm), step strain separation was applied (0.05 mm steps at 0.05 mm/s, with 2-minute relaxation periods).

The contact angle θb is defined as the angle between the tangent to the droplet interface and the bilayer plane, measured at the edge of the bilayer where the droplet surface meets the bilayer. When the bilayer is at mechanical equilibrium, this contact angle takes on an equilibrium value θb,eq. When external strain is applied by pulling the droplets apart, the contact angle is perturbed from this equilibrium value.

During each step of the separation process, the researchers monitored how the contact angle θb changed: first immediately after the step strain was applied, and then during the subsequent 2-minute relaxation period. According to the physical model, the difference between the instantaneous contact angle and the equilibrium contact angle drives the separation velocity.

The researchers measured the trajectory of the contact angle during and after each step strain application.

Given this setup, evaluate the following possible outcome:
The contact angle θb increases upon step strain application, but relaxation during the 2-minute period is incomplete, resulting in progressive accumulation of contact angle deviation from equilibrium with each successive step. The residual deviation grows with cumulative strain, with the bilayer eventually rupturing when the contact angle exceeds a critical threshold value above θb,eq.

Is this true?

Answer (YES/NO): NO